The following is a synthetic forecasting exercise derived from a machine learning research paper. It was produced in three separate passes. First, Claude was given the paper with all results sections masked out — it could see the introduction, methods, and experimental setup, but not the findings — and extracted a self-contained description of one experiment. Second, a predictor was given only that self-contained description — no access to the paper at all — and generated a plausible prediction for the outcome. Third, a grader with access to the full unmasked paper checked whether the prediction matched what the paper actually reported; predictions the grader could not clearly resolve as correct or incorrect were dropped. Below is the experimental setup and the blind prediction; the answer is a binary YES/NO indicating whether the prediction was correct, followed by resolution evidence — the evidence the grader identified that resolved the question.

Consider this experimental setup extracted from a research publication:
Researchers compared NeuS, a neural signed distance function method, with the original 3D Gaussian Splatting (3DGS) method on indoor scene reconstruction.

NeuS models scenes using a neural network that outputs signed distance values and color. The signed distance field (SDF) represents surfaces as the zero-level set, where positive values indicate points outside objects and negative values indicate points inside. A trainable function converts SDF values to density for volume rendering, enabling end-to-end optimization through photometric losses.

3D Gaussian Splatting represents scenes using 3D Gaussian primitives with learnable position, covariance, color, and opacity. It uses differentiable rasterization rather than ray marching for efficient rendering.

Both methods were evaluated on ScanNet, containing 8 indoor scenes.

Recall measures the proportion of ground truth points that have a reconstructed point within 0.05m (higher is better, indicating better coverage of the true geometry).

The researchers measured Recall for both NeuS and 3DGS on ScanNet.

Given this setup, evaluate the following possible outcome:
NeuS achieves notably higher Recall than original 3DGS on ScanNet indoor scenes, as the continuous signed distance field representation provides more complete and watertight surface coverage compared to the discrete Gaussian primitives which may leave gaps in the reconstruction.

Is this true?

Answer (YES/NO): YES